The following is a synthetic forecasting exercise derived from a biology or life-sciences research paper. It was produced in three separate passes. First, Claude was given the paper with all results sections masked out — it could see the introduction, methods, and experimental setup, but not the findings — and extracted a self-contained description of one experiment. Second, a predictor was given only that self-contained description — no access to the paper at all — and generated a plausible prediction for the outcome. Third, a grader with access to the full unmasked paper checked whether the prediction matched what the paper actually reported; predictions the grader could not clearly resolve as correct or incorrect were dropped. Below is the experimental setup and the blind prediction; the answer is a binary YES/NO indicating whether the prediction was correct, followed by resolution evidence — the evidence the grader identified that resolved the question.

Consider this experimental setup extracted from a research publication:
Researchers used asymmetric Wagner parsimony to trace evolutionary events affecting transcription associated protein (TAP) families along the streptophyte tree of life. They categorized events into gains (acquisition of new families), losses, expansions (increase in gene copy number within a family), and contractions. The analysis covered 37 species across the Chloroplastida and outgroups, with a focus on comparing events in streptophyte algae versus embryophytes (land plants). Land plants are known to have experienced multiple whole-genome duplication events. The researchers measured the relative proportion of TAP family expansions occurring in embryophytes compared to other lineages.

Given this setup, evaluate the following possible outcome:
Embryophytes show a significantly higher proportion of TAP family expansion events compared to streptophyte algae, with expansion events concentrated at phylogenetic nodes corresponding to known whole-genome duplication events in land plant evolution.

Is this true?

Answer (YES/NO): NO